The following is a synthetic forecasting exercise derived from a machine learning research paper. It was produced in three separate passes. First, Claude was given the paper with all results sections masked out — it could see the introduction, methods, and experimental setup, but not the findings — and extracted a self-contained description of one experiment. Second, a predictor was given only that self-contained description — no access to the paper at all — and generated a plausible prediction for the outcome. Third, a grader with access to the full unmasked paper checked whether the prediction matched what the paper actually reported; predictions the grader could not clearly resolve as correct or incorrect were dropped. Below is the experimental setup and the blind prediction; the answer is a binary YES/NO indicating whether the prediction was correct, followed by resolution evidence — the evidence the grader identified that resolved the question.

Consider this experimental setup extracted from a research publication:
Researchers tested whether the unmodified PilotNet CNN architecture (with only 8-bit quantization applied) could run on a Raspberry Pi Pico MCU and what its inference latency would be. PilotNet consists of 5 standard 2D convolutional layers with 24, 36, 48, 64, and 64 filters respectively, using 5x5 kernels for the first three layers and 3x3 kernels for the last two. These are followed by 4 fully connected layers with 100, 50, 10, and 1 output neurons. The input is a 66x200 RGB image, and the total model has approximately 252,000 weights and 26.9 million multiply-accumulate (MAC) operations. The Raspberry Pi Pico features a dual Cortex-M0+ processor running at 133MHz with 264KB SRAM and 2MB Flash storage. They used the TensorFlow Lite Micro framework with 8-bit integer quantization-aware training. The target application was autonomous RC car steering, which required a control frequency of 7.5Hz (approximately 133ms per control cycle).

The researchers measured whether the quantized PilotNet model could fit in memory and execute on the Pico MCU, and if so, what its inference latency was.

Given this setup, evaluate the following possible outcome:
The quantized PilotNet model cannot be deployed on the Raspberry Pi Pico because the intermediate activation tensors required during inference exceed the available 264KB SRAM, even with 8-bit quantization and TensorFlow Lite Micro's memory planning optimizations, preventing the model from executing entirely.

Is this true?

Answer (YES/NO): NO